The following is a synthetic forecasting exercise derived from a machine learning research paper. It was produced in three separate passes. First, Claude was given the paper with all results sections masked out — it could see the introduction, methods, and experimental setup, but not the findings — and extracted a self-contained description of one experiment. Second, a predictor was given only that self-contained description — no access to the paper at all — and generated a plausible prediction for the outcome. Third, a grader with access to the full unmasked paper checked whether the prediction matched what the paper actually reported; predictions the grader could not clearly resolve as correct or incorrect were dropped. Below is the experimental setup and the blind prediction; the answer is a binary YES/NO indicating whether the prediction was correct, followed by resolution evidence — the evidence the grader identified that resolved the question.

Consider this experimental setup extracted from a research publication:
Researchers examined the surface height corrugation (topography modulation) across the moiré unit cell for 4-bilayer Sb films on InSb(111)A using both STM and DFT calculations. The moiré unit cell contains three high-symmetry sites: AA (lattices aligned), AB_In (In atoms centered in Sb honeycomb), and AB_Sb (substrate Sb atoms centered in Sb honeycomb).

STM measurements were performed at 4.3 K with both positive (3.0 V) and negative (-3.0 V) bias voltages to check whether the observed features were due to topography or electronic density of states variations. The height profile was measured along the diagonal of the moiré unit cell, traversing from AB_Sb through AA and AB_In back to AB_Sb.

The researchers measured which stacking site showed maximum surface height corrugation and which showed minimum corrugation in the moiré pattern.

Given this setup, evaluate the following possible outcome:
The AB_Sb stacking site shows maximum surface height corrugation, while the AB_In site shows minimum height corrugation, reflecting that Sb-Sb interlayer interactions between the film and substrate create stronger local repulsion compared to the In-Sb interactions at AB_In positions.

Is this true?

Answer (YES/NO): NO